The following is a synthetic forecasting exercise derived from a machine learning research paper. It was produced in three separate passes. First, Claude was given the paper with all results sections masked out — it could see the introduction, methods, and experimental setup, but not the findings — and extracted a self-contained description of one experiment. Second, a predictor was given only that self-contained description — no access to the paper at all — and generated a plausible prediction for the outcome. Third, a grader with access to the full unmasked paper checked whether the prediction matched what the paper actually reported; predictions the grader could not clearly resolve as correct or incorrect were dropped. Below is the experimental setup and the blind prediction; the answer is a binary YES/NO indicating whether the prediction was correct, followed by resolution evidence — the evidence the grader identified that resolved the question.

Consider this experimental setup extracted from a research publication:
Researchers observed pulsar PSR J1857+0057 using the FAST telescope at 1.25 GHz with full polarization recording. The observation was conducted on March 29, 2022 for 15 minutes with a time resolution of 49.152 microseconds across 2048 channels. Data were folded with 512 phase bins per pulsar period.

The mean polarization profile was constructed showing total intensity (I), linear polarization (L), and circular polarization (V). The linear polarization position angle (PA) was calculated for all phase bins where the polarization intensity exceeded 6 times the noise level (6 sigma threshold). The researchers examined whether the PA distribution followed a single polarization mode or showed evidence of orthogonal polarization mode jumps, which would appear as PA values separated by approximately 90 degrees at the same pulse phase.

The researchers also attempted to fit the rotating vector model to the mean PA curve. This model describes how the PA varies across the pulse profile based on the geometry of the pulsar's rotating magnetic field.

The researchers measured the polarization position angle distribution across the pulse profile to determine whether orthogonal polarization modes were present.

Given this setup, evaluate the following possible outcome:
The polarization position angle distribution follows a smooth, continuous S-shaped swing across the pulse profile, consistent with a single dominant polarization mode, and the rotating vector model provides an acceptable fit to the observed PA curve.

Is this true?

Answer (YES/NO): NO